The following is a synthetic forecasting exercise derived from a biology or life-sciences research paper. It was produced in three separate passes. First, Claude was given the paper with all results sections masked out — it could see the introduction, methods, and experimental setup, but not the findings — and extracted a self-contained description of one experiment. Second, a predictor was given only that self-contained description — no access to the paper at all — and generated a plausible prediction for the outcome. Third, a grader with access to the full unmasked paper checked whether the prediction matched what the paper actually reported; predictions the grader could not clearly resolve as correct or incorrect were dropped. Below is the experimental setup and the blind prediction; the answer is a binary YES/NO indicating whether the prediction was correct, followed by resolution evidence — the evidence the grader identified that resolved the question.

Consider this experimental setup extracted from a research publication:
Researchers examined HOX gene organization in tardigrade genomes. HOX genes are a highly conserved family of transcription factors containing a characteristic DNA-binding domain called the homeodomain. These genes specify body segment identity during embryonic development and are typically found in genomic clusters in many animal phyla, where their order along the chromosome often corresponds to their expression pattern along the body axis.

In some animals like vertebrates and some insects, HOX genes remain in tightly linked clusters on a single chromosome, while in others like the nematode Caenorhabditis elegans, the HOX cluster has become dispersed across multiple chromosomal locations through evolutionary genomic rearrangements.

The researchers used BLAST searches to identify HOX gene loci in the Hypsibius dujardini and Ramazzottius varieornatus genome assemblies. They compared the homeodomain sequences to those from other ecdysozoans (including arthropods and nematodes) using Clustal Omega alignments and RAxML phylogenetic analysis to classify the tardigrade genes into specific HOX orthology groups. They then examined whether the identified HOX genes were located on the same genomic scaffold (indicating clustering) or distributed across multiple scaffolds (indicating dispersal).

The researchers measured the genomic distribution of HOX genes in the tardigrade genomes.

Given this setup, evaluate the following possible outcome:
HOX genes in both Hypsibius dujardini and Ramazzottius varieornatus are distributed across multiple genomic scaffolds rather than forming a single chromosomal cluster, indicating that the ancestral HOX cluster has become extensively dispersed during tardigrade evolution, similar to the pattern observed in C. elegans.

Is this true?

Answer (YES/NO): NO